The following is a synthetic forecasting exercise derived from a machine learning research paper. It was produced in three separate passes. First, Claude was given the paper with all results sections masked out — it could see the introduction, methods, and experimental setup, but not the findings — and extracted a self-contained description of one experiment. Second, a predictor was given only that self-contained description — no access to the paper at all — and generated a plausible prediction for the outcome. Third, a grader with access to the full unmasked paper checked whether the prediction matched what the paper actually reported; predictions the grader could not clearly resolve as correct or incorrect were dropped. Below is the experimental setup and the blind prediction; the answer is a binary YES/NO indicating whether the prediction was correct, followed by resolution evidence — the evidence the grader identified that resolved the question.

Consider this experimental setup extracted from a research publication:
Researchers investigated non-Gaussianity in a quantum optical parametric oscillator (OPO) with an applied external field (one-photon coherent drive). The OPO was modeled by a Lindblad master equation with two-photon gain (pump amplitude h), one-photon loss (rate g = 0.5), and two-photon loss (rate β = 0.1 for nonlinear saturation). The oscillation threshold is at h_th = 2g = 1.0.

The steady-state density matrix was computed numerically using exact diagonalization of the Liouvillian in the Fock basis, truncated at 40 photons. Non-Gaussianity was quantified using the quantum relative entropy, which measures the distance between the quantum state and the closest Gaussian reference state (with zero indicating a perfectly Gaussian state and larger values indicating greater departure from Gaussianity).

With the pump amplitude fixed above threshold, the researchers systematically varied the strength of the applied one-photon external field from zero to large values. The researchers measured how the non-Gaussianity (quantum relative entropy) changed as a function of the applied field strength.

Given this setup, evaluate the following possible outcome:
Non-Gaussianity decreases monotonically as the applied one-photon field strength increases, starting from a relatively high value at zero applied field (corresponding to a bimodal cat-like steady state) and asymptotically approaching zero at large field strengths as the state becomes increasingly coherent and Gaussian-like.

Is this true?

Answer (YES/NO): NO